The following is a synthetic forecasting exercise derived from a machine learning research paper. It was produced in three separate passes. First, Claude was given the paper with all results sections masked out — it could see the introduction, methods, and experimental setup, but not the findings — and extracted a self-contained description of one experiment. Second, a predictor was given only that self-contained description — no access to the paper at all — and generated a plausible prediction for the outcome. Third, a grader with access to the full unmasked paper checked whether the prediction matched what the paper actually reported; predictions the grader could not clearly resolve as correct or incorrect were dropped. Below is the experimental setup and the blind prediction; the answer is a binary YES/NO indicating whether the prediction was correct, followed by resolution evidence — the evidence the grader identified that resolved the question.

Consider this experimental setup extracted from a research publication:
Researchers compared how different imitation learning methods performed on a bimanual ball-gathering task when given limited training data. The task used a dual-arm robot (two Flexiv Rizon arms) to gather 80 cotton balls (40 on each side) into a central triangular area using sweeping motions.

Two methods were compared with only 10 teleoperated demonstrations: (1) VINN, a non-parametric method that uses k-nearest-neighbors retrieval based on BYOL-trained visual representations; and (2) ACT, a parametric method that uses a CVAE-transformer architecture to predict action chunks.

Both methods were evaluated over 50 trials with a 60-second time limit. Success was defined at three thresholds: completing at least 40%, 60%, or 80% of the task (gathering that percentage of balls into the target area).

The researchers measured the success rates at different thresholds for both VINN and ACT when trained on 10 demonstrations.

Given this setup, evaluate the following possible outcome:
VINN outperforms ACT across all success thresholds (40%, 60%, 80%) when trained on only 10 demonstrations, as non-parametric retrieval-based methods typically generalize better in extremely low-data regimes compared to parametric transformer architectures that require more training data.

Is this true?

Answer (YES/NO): NO